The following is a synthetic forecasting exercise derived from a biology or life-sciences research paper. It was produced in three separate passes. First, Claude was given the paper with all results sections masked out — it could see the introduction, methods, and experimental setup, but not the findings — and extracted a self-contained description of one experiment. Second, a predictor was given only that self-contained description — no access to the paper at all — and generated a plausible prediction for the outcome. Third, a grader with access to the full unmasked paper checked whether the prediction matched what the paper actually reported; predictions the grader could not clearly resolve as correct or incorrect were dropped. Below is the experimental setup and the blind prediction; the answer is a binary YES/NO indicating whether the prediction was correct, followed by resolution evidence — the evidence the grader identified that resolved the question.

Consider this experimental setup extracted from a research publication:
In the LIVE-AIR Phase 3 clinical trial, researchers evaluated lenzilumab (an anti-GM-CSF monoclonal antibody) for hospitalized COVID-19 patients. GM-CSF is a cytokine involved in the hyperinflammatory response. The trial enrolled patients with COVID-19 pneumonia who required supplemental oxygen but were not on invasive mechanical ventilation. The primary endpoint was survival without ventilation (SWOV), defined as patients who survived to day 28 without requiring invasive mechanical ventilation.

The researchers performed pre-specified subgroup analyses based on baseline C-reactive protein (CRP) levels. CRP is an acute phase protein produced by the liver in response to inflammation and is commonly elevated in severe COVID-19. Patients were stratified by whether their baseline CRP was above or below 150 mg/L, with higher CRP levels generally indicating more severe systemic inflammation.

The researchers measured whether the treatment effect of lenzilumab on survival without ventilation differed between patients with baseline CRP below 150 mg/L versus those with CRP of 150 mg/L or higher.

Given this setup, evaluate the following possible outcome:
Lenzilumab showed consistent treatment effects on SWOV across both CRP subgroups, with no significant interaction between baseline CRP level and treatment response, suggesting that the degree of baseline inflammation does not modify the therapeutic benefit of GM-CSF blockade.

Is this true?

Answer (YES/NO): NO